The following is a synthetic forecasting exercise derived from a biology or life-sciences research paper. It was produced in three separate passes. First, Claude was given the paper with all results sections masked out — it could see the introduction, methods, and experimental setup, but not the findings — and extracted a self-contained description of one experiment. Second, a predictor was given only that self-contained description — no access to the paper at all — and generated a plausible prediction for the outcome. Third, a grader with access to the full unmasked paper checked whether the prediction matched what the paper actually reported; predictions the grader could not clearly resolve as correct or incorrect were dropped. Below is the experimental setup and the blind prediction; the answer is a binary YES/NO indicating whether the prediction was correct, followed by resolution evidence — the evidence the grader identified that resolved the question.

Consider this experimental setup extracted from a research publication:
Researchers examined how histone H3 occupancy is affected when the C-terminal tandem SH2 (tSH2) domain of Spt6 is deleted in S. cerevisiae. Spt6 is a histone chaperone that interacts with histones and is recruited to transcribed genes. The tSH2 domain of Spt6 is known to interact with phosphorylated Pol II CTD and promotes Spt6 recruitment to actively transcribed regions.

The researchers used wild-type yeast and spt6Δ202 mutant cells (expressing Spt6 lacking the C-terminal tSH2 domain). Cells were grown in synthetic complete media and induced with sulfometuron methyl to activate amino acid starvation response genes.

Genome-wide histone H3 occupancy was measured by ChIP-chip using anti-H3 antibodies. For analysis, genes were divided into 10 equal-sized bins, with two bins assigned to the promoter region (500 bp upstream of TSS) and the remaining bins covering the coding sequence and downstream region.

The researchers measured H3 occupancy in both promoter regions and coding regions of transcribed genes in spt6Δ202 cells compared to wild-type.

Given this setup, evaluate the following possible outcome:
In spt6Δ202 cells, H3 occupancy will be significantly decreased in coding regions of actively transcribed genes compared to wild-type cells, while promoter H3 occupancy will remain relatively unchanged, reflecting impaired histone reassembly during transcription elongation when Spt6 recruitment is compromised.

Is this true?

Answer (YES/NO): NO